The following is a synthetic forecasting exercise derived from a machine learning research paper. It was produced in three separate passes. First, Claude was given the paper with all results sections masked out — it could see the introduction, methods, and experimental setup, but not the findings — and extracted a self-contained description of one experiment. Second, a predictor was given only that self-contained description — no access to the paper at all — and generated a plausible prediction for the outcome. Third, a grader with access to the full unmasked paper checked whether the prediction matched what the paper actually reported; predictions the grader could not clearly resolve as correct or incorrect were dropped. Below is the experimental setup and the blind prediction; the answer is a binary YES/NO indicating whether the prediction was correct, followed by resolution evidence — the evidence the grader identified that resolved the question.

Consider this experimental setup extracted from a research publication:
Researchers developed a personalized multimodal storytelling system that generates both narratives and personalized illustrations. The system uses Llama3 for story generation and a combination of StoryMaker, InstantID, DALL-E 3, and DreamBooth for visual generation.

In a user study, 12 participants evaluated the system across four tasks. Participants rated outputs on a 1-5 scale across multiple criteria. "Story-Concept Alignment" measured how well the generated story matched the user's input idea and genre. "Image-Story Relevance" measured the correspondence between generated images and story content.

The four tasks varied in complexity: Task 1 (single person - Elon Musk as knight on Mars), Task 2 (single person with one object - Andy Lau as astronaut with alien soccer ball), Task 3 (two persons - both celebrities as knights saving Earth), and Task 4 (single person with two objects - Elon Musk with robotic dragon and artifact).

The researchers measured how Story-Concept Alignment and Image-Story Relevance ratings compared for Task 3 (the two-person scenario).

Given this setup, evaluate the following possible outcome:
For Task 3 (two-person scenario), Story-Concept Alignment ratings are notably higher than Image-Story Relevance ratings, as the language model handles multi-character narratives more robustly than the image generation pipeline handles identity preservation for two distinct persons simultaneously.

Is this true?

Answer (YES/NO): NO